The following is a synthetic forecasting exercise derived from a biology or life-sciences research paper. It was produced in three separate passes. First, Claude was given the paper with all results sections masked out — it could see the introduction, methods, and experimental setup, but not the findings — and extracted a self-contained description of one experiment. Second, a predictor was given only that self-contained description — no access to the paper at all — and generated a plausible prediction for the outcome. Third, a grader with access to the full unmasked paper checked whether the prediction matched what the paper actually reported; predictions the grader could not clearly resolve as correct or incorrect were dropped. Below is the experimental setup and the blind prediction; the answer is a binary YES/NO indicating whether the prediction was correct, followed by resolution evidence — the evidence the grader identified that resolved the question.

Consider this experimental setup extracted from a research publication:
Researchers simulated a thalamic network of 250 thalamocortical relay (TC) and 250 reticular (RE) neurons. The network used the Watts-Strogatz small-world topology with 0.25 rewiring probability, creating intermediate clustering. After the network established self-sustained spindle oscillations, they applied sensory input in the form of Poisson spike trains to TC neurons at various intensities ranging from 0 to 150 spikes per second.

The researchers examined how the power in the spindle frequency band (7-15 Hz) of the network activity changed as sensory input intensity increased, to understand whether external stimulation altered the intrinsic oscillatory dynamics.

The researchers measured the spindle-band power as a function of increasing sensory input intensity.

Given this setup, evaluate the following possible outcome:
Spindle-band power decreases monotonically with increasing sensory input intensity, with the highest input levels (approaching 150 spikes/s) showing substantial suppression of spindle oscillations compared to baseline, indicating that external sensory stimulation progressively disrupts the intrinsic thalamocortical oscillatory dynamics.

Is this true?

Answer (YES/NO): NO